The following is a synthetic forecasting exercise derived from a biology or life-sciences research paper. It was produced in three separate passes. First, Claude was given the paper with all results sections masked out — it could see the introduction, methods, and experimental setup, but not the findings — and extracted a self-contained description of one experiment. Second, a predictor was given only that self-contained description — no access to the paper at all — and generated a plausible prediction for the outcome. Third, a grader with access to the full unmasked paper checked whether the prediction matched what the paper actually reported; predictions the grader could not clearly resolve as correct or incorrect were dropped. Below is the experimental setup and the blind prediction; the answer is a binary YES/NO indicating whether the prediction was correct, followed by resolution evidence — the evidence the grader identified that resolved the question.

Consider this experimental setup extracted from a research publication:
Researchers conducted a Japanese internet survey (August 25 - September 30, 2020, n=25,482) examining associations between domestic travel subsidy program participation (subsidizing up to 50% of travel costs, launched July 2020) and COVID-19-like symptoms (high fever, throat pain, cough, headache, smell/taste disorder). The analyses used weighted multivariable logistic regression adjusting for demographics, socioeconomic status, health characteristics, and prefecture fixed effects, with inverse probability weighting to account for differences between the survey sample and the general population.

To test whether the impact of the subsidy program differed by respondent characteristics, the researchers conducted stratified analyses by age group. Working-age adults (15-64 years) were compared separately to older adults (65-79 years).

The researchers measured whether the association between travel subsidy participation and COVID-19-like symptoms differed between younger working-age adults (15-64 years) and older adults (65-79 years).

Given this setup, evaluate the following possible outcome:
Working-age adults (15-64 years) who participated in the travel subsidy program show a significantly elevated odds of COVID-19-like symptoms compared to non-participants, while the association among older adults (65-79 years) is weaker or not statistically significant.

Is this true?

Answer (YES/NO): YES